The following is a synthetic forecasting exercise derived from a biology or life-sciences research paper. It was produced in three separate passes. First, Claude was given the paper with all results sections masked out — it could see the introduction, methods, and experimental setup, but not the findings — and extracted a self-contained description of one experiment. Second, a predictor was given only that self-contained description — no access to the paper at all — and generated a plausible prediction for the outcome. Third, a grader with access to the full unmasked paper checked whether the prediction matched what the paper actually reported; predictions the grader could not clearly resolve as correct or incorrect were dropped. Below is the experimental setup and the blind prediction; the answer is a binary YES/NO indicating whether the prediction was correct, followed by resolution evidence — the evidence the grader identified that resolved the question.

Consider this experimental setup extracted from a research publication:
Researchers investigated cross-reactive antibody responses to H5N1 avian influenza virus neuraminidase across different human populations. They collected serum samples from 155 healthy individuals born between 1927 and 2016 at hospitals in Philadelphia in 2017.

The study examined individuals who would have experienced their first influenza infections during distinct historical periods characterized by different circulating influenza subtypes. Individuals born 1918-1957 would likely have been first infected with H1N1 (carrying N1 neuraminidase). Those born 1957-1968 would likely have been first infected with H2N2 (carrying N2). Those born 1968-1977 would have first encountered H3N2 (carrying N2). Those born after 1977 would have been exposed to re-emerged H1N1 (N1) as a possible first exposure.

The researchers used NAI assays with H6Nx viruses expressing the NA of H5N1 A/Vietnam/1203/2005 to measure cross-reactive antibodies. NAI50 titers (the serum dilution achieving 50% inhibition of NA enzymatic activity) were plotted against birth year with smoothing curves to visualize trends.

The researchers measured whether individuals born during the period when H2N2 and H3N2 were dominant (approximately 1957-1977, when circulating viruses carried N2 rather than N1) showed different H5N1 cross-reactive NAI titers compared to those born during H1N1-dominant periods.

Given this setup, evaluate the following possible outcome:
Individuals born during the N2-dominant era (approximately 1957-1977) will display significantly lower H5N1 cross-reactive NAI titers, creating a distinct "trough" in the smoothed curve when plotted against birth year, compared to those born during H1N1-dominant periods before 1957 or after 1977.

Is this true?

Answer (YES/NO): YES